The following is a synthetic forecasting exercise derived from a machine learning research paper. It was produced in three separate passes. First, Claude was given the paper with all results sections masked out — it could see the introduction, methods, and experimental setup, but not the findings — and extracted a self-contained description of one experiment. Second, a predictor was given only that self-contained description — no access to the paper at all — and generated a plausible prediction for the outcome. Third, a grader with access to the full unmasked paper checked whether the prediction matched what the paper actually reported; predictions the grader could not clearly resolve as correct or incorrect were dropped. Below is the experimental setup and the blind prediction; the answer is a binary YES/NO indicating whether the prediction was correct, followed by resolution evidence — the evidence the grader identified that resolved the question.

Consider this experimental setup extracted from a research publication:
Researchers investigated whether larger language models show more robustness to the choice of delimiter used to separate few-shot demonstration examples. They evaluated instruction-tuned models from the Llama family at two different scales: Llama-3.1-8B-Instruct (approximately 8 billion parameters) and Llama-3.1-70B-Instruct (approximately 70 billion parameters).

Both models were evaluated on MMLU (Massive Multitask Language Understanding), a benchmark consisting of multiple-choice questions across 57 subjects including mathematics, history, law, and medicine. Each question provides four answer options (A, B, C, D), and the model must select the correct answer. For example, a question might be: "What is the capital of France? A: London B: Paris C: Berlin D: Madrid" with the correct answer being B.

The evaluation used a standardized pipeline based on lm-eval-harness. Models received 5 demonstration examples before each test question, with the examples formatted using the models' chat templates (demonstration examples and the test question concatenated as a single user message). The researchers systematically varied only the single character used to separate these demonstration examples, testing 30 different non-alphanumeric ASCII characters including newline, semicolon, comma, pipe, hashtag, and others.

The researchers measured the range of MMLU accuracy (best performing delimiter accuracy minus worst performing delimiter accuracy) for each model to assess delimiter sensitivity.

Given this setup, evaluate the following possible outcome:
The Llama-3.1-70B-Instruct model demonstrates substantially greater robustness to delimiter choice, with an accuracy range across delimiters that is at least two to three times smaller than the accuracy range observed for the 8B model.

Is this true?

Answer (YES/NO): NO